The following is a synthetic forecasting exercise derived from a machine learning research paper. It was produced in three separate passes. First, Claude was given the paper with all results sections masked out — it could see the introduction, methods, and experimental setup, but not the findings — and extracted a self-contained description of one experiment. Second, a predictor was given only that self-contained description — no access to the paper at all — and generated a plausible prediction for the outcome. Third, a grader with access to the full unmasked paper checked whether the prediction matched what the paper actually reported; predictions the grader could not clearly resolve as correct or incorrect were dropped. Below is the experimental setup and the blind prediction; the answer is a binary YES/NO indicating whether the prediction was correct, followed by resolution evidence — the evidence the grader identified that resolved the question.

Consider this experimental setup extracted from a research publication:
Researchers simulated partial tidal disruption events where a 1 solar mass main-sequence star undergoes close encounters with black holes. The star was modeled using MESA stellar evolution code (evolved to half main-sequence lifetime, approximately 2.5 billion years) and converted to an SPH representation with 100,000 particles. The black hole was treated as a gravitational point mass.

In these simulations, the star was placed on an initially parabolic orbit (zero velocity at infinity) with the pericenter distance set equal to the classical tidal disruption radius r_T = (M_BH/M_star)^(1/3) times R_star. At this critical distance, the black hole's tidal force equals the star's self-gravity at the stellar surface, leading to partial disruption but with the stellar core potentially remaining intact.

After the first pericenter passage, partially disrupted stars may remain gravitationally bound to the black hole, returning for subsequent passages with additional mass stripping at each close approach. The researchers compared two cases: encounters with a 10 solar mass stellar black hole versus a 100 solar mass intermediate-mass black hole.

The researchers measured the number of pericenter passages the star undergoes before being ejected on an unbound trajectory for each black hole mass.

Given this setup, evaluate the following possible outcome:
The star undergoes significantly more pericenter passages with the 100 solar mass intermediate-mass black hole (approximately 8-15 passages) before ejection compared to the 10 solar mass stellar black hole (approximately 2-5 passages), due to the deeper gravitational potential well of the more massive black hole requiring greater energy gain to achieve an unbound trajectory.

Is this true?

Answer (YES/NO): NO